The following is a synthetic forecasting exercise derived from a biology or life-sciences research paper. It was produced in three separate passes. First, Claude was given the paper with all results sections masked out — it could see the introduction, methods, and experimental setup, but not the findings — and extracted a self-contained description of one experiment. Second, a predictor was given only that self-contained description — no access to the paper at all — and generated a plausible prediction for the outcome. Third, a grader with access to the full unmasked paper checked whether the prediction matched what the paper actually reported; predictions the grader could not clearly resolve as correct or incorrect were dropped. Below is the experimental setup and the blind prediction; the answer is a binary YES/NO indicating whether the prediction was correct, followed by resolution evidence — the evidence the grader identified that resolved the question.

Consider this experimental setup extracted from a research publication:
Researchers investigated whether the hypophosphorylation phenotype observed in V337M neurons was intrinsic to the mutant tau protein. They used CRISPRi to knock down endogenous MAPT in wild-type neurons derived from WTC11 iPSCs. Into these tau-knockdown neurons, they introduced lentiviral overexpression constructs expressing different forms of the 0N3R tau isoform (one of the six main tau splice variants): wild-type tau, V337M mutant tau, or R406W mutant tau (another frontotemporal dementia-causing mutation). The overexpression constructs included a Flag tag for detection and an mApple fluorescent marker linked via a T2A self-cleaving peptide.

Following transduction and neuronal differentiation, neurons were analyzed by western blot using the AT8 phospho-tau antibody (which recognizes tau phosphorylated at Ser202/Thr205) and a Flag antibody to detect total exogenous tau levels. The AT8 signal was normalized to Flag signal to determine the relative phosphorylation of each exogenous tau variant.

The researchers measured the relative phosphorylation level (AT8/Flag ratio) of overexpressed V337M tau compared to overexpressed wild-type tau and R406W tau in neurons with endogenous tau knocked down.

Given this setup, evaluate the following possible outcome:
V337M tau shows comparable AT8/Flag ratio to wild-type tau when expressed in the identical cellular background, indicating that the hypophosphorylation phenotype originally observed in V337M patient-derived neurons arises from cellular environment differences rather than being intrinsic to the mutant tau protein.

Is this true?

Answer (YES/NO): NO